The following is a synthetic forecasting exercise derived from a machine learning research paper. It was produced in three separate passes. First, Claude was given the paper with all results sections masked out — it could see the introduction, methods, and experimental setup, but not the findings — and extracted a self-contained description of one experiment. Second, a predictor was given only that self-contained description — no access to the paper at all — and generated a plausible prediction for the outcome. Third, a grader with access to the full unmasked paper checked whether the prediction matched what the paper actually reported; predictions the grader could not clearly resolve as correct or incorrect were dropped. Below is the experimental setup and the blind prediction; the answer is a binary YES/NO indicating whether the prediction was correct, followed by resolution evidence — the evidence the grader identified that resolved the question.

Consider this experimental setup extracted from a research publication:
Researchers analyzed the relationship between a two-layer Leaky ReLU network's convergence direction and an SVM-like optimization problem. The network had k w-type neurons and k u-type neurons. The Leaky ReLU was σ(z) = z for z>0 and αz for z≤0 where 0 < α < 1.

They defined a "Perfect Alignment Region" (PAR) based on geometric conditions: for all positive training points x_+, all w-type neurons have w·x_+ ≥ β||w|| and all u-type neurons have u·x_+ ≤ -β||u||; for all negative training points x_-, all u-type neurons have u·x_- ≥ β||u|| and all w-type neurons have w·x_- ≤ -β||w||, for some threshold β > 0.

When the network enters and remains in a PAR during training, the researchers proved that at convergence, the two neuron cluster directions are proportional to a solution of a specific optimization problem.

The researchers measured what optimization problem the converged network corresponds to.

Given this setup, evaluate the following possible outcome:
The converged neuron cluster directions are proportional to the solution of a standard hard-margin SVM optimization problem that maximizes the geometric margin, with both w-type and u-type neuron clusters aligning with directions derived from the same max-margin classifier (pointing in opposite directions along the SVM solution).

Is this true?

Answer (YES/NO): NO